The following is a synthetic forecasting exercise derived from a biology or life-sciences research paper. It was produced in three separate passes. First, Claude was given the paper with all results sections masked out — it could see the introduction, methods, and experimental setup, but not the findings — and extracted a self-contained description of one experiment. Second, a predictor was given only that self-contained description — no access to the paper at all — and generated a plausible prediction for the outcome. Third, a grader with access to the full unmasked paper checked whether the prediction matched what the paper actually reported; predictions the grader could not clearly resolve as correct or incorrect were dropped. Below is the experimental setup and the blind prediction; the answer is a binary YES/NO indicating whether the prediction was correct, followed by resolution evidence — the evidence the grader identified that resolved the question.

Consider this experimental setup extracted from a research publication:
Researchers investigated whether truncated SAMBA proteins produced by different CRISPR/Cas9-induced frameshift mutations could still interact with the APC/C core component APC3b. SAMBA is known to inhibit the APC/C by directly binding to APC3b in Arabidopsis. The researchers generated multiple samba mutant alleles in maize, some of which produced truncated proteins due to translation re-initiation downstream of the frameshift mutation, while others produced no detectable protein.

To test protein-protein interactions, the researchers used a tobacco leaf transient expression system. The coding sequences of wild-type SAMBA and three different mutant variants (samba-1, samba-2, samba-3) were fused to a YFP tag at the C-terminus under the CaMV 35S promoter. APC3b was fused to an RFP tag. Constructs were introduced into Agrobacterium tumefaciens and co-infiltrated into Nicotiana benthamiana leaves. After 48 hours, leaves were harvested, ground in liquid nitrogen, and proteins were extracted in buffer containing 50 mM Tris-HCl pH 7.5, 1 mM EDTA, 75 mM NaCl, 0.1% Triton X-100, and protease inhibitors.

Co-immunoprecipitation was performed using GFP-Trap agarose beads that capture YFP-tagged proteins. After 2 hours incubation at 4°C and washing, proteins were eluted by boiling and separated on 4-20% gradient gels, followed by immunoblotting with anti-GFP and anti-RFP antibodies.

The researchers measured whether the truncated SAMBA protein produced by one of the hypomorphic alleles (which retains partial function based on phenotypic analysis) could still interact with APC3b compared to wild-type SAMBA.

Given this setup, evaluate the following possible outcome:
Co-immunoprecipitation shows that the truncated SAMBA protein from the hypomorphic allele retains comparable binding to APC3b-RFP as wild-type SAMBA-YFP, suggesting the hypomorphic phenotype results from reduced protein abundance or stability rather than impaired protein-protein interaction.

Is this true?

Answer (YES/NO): NO